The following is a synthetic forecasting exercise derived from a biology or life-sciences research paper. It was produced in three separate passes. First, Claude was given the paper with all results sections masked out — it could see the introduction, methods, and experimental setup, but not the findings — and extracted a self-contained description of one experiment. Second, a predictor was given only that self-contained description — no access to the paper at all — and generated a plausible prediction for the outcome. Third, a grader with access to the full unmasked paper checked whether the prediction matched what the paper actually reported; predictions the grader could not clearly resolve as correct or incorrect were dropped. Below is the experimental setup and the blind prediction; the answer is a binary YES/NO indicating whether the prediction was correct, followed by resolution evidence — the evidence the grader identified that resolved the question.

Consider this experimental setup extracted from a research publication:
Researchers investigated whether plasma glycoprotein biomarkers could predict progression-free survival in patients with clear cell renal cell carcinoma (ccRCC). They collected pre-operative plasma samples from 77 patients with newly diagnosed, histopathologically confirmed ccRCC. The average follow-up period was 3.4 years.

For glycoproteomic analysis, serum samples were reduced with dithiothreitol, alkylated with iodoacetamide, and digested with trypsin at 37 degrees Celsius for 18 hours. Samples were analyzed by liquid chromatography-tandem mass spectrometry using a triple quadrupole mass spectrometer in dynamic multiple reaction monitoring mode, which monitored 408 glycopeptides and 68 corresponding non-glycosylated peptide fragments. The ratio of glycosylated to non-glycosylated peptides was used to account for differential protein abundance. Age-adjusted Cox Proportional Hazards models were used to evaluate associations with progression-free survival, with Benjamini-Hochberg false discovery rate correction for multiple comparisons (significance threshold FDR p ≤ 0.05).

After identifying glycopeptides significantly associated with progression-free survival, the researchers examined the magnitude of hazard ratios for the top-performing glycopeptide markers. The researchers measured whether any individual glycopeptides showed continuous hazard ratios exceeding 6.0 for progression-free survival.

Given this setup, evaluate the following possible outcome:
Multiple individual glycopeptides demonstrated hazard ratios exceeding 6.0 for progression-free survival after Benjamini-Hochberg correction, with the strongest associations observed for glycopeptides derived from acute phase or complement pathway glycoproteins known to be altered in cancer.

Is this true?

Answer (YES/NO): NO